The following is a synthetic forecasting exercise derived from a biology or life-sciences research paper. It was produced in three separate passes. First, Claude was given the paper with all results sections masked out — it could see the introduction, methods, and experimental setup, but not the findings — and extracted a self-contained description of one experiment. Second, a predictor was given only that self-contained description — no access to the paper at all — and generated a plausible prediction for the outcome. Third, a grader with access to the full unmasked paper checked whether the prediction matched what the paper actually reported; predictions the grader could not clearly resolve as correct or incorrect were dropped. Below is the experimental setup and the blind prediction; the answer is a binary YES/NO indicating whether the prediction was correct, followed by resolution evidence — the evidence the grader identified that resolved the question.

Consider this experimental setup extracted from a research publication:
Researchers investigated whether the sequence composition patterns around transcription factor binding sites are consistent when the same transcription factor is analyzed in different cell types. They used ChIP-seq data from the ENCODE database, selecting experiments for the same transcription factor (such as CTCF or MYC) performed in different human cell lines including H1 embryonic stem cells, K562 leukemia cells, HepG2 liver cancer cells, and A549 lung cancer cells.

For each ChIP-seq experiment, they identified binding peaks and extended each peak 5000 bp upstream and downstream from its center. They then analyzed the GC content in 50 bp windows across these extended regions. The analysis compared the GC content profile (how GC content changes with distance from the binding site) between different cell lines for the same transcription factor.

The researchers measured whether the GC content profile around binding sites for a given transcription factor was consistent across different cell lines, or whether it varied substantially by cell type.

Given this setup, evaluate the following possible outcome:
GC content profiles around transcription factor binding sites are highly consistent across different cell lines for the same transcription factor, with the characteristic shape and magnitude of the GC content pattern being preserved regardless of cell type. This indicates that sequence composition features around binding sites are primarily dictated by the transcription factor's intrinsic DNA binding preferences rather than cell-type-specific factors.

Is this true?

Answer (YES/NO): NO